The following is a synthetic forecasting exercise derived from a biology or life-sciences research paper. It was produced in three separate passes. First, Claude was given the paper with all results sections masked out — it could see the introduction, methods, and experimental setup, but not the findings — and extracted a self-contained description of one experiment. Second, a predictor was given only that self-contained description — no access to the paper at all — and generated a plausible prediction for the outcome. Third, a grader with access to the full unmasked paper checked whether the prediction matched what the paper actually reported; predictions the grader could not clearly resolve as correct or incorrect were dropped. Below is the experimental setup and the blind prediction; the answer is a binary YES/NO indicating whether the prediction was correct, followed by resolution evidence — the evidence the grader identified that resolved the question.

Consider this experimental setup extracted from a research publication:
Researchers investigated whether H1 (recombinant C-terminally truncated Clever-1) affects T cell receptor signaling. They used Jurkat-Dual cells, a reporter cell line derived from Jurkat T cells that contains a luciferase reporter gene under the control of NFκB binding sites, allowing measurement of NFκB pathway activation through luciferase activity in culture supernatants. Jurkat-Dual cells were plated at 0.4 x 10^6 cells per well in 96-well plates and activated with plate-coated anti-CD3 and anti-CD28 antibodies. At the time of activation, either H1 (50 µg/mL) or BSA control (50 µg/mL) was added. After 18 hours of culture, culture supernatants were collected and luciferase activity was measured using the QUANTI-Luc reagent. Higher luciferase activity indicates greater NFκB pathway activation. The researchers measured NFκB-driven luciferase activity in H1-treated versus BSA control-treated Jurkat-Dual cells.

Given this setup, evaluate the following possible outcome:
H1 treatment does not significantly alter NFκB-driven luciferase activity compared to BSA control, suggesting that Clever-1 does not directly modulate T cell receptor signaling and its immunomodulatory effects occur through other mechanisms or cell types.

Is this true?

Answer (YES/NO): NO